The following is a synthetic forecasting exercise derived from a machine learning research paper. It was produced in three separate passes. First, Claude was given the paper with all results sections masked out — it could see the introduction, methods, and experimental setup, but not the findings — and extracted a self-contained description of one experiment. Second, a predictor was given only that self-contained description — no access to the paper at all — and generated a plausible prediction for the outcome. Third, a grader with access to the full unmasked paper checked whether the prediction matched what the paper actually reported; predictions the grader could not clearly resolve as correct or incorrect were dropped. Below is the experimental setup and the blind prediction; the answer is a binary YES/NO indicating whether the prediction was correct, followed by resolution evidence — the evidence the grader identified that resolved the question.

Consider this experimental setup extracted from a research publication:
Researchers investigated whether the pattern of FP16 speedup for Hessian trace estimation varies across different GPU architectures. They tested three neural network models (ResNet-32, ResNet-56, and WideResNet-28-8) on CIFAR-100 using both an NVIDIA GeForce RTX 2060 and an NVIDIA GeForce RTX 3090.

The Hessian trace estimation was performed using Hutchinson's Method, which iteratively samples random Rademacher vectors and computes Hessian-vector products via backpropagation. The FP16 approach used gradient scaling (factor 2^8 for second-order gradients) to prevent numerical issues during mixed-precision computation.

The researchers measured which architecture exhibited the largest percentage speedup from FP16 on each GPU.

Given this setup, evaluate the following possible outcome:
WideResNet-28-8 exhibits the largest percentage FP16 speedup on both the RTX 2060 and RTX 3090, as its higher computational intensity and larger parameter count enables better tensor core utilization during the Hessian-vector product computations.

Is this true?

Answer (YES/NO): NO